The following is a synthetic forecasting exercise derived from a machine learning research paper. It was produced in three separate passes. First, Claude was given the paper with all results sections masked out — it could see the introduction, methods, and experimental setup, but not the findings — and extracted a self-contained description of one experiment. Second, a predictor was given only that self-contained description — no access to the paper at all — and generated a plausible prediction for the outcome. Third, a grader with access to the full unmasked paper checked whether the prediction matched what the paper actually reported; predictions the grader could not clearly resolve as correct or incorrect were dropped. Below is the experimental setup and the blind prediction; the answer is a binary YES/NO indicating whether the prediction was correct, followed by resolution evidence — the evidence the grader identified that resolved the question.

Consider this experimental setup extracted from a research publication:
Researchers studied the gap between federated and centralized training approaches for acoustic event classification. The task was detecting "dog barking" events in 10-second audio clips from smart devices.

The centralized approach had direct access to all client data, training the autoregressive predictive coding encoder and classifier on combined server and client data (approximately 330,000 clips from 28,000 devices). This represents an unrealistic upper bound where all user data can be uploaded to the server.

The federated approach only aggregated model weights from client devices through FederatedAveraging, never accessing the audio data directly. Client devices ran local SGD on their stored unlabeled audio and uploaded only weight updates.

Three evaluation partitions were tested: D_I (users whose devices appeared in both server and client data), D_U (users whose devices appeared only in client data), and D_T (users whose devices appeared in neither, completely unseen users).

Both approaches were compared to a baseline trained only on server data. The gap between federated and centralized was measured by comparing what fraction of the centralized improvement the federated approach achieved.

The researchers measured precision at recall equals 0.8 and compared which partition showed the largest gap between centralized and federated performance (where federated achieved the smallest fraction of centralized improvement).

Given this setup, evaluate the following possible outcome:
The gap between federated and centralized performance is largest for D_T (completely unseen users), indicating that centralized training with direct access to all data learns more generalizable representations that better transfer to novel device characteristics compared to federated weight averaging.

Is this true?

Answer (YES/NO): NO